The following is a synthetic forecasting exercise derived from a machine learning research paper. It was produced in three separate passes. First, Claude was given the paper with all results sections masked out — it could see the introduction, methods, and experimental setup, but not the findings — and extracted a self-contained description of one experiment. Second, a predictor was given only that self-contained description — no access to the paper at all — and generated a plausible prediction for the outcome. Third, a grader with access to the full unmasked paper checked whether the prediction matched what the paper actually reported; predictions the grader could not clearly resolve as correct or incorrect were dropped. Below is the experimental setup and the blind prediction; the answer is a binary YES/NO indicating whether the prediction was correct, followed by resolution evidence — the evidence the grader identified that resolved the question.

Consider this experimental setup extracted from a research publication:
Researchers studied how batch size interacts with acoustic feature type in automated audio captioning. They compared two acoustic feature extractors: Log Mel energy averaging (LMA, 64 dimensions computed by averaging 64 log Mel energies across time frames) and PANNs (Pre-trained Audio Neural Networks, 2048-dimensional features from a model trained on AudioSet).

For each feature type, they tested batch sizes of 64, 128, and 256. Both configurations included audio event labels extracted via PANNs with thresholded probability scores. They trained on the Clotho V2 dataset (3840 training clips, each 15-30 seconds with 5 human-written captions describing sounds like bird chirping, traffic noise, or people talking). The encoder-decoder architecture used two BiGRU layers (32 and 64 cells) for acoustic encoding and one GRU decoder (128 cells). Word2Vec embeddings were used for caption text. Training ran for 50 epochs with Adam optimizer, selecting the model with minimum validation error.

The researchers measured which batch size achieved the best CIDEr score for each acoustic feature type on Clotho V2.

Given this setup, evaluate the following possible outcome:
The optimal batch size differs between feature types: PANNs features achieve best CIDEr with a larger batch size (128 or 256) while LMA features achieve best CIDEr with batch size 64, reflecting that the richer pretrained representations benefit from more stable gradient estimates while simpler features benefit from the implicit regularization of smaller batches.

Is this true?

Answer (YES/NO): NO